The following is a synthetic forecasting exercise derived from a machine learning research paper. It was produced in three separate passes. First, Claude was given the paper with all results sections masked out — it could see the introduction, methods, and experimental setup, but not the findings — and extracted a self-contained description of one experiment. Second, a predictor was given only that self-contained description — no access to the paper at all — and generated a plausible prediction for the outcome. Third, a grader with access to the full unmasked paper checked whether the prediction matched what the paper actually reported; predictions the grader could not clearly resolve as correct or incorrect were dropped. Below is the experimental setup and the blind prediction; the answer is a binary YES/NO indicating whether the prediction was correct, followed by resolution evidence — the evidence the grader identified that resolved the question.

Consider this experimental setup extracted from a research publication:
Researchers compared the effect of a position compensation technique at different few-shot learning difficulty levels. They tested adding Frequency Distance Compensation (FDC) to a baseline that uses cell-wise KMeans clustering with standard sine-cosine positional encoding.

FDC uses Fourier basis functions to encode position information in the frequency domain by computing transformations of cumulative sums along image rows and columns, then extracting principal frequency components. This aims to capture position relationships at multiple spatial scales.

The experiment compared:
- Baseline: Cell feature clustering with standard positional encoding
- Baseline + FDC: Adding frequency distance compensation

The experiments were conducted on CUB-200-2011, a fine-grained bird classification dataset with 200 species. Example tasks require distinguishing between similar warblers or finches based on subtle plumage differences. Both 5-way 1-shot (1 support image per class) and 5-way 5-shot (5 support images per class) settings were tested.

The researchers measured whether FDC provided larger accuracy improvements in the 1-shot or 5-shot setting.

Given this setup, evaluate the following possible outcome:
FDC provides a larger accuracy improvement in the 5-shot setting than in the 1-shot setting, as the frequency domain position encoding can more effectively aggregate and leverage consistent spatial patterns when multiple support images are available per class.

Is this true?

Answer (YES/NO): NO